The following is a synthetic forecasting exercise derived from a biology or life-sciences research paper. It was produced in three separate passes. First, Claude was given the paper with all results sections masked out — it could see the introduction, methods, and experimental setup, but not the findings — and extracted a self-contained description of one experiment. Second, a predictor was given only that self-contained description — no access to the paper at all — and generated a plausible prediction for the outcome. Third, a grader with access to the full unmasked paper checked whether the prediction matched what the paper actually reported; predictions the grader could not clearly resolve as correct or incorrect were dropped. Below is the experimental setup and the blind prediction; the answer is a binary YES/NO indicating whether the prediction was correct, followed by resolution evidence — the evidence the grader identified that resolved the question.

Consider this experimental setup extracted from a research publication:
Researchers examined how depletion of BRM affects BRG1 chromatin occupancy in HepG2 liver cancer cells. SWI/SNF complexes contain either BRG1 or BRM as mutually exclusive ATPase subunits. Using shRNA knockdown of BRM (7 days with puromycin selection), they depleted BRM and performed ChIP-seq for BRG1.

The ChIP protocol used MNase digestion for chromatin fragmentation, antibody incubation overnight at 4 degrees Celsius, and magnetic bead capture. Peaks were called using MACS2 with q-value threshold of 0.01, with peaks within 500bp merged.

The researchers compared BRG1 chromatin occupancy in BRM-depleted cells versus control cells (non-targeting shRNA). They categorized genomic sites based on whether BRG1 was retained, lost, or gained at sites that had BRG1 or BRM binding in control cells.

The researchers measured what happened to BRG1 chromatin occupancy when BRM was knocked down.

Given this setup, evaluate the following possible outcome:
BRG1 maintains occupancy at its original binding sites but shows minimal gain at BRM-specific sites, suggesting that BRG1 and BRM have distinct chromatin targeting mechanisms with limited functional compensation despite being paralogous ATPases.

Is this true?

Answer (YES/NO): NO